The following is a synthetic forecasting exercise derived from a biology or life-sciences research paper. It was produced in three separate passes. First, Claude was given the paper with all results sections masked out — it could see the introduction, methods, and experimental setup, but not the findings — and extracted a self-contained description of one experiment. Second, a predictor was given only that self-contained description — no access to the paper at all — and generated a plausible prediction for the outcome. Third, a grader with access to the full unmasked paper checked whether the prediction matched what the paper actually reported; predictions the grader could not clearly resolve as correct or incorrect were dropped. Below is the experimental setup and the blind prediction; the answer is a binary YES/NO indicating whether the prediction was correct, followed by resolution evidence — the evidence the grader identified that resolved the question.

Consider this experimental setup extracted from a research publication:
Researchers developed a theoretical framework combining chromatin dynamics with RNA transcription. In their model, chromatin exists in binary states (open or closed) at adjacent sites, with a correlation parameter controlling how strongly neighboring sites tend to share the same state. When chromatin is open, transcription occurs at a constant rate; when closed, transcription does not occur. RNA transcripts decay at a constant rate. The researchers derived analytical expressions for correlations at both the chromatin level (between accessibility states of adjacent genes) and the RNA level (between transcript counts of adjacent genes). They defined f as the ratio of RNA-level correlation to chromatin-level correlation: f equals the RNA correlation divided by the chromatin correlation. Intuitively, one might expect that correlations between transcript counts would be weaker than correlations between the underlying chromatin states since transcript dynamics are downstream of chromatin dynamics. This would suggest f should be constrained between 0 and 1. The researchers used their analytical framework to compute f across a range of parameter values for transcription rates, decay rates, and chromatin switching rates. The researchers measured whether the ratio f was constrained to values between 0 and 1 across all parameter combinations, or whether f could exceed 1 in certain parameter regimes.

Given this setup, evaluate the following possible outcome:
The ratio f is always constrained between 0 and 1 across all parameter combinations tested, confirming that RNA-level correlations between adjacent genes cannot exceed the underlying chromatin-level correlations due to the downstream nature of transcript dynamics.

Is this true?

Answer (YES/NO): NO